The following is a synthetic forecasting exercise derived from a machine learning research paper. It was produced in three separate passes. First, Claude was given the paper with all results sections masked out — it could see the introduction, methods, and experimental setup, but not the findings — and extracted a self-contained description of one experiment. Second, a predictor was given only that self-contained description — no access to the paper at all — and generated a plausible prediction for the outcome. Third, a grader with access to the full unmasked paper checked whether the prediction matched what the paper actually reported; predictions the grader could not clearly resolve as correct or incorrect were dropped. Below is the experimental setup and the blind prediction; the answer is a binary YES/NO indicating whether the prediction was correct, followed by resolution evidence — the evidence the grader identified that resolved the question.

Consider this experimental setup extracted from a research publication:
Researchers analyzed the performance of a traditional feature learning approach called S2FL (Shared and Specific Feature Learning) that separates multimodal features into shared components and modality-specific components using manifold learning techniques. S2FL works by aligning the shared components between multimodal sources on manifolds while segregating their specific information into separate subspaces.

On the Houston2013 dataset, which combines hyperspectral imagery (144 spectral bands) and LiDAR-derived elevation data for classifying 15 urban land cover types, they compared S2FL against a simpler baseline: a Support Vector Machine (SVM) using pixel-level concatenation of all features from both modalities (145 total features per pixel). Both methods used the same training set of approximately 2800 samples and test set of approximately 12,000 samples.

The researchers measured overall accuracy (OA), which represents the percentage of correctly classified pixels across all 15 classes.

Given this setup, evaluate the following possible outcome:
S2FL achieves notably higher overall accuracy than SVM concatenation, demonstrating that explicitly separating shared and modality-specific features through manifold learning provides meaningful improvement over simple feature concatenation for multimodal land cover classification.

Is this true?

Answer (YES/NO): YES